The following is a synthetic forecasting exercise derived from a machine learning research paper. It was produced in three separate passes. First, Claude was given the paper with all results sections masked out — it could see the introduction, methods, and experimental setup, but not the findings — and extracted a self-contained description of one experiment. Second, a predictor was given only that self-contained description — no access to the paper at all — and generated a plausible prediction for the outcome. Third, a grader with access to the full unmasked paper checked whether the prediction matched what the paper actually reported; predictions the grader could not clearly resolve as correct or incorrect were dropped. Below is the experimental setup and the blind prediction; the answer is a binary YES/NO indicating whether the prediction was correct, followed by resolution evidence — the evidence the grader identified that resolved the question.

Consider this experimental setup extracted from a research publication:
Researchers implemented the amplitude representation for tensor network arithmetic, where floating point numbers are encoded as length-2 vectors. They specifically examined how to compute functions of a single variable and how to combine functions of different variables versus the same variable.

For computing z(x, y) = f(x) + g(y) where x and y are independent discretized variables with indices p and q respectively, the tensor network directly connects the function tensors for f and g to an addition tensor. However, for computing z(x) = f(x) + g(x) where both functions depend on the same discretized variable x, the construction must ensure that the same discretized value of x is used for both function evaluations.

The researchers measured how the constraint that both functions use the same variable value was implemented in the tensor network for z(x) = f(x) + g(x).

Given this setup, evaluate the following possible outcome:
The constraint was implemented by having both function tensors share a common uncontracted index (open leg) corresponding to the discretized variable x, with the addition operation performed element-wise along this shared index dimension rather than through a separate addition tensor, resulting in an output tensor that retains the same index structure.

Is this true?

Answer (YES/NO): NO